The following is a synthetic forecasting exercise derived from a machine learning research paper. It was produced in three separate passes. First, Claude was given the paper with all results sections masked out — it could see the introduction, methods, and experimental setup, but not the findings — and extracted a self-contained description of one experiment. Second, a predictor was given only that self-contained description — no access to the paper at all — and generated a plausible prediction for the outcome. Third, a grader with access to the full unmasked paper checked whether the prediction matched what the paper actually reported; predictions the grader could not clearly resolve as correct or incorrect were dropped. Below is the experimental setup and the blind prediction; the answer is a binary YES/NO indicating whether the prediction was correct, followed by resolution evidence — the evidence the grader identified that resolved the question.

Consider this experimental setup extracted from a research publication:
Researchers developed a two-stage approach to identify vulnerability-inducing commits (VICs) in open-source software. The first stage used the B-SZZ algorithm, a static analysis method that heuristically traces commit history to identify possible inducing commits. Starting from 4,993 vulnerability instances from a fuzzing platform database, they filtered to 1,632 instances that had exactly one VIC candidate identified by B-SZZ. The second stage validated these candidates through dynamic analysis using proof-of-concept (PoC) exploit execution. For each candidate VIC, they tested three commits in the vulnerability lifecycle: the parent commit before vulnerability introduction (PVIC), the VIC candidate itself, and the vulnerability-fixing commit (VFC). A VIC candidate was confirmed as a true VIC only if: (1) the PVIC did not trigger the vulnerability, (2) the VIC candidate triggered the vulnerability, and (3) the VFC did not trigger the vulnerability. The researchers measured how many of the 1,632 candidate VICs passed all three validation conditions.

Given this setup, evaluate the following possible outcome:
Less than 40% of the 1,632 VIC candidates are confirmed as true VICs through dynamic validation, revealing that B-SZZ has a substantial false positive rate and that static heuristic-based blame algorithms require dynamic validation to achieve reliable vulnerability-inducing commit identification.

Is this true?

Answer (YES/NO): YES